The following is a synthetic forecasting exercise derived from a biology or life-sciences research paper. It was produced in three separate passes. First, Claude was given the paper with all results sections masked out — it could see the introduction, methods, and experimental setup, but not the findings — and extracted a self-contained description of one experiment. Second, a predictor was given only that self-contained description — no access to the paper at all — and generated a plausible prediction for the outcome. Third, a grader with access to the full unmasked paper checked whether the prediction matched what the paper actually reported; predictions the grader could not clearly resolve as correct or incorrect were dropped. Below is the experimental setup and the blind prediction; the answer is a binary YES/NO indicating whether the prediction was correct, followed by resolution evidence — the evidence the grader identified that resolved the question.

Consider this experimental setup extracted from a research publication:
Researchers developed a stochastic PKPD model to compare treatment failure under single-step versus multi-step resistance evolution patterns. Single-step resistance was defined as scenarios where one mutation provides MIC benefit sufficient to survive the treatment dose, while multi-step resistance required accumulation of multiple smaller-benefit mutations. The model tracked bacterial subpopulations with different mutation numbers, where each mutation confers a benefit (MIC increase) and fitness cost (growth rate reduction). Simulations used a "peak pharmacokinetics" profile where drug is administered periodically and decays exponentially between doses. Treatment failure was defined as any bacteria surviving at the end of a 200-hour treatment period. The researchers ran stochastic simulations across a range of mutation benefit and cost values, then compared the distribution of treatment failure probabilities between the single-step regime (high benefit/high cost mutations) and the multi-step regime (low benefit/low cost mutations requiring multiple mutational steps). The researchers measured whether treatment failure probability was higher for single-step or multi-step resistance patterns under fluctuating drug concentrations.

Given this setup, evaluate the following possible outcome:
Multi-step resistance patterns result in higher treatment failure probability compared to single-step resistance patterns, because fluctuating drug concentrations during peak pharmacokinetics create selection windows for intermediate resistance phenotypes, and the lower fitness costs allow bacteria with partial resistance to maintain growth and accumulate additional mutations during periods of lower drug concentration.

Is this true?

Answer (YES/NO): NO